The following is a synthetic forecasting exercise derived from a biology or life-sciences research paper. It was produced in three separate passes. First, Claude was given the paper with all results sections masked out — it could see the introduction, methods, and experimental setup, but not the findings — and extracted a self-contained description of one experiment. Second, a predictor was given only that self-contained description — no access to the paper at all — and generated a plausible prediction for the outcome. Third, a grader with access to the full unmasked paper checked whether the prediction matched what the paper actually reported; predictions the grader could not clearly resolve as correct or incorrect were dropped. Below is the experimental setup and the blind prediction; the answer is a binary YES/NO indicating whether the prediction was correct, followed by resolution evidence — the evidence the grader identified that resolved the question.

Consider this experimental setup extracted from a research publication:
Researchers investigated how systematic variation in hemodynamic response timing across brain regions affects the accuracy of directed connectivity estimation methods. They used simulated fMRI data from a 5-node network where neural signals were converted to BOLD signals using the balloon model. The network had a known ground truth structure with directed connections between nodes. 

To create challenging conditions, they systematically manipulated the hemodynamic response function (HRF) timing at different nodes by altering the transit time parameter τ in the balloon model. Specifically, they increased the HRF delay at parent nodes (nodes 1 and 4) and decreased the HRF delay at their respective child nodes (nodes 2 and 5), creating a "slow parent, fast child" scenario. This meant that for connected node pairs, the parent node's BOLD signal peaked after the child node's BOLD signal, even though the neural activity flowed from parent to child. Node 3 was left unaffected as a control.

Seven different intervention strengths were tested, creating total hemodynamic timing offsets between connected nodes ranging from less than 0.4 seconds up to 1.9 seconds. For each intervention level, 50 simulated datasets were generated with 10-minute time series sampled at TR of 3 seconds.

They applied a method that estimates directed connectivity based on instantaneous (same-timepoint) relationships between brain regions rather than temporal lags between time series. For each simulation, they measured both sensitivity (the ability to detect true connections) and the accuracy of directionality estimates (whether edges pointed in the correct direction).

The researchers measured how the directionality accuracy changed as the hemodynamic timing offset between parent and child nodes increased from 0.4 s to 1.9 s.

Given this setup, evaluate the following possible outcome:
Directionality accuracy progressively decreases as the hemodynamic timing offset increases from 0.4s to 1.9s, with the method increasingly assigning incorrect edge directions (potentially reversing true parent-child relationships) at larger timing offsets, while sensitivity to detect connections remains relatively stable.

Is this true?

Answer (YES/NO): NO